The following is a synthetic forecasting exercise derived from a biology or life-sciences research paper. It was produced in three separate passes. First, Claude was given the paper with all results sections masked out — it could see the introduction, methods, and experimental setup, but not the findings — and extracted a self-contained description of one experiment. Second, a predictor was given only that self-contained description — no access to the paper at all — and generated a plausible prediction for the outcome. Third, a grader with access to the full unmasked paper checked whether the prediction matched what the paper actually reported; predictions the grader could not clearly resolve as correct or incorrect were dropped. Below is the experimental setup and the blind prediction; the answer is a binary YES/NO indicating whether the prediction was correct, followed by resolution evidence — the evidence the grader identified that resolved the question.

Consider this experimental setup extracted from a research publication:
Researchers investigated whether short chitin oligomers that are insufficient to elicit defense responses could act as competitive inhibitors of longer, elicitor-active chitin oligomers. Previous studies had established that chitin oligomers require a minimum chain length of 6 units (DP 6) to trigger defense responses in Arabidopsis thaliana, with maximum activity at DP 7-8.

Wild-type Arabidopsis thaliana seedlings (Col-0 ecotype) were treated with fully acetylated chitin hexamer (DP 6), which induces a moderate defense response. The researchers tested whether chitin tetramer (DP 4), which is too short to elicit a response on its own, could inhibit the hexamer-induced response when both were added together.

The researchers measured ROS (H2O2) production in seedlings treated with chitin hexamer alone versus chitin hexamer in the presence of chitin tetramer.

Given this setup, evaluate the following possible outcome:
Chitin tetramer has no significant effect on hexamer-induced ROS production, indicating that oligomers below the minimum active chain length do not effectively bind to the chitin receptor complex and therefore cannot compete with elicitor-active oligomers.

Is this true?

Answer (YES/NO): NO